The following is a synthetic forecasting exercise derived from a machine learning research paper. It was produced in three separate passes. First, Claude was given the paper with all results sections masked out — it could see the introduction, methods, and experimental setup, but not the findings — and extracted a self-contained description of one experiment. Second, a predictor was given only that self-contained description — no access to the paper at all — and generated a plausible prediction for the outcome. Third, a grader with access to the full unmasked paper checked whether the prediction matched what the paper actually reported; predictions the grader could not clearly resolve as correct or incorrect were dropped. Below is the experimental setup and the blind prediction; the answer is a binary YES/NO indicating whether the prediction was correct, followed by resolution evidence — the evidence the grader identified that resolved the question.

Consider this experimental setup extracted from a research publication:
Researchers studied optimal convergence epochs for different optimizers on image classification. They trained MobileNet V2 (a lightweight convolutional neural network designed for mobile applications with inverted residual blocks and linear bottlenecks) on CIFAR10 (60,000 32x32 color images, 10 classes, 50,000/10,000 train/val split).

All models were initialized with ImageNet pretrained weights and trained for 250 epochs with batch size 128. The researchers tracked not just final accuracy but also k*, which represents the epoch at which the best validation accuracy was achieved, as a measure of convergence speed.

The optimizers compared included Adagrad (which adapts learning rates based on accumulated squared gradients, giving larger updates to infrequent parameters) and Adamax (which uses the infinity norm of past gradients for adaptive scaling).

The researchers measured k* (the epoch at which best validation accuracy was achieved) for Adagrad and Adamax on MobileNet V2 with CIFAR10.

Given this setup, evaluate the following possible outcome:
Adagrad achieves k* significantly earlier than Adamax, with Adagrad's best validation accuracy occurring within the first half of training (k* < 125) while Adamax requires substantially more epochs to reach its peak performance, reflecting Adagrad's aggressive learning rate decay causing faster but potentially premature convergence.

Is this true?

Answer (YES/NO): NO